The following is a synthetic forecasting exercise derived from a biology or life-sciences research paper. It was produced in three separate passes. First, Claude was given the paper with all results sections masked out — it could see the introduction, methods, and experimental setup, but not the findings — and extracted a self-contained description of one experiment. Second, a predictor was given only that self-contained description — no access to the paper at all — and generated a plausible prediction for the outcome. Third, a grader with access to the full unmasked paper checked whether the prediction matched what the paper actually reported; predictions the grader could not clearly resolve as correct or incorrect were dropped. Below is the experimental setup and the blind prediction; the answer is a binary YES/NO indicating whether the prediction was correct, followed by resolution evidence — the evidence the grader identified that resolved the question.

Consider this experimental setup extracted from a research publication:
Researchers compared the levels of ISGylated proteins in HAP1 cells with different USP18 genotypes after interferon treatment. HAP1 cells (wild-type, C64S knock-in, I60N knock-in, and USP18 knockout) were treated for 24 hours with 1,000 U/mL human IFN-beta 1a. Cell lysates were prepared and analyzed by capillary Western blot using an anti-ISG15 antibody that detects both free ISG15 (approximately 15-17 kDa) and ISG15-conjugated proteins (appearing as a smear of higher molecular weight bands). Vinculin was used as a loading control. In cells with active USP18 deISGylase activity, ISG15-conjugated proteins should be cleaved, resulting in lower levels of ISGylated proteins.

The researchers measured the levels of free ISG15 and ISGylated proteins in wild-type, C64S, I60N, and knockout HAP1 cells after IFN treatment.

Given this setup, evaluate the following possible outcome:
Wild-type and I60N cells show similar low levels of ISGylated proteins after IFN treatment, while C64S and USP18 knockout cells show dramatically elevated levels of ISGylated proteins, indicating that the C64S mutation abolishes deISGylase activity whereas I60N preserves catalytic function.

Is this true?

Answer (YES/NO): NO